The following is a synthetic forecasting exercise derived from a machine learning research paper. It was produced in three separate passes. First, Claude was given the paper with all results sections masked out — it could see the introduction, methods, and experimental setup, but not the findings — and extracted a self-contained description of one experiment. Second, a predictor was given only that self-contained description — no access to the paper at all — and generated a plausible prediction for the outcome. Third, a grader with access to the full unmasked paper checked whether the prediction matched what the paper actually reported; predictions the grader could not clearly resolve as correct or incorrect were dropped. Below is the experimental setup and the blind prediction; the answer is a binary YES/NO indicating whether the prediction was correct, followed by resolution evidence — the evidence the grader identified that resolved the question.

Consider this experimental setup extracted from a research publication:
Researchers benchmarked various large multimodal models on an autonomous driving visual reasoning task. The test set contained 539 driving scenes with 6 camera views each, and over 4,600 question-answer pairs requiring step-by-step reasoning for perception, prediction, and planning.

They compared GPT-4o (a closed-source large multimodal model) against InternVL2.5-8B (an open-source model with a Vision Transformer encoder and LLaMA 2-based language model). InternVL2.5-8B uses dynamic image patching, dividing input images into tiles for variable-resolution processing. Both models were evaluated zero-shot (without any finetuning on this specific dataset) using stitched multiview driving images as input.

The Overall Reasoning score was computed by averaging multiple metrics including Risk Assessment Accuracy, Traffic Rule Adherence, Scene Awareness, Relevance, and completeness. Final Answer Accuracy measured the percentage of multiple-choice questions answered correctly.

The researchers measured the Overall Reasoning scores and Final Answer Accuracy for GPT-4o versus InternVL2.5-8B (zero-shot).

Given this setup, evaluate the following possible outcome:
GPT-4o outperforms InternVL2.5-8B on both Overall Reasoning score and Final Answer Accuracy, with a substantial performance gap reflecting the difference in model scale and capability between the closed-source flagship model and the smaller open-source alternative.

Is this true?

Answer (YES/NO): NO